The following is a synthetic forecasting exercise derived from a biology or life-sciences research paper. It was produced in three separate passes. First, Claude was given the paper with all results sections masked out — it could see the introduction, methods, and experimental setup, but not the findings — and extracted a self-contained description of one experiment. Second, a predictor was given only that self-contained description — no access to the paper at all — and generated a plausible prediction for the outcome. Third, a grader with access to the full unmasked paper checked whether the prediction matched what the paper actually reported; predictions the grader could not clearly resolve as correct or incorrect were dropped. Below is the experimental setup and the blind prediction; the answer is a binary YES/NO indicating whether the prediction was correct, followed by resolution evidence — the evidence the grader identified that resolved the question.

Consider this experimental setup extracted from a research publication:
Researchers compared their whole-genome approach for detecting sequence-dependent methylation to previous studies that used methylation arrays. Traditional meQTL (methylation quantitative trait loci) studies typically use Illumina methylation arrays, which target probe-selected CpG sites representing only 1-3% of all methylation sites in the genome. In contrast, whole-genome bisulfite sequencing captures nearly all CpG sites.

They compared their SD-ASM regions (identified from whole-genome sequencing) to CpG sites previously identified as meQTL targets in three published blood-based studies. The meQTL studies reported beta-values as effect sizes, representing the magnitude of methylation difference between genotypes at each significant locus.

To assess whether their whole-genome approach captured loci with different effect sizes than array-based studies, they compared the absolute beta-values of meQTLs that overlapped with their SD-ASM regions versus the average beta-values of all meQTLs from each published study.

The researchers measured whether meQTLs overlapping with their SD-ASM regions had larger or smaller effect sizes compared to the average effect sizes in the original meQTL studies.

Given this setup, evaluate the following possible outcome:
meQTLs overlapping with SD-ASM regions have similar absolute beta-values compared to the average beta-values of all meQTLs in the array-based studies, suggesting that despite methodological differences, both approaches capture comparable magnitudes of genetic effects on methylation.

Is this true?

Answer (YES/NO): NO